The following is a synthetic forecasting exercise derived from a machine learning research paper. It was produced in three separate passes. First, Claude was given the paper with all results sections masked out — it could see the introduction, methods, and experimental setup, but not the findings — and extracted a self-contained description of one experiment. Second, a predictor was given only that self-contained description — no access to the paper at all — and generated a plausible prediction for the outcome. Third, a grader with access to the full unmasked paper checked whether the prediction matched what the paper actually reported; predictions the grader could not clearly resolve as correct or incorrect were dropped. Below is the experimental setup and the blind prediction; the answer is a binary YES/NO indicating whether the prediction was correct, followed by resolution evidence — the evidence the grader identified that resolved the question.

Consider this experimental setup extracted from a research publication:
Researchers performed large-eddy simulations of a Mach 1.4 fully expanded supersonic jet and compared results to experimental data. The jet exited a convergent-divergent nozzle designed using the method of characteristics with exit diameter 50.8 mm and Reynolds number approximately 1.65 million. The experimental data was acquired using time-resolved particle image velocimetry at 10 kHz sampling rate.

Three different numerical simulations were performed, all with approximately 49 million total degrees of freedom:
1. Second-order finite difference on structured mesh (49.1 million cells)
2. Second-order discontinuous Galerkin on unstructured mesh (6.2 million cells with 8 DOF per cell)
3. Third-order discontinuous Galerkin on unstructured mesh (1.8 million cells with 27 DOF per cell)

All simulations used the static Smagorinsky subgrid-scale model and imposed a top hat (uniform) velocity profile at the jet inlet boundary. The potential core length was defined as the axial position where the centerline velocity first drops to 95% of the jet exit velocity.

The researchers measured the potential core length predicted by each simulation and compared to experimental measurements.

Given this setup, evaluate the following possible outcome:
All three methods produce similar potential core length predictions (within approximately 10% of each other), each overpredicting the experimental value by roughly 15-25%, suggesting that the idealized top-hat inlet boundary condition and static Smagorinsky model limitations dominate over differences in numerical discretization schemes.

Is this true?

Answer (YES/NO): NO